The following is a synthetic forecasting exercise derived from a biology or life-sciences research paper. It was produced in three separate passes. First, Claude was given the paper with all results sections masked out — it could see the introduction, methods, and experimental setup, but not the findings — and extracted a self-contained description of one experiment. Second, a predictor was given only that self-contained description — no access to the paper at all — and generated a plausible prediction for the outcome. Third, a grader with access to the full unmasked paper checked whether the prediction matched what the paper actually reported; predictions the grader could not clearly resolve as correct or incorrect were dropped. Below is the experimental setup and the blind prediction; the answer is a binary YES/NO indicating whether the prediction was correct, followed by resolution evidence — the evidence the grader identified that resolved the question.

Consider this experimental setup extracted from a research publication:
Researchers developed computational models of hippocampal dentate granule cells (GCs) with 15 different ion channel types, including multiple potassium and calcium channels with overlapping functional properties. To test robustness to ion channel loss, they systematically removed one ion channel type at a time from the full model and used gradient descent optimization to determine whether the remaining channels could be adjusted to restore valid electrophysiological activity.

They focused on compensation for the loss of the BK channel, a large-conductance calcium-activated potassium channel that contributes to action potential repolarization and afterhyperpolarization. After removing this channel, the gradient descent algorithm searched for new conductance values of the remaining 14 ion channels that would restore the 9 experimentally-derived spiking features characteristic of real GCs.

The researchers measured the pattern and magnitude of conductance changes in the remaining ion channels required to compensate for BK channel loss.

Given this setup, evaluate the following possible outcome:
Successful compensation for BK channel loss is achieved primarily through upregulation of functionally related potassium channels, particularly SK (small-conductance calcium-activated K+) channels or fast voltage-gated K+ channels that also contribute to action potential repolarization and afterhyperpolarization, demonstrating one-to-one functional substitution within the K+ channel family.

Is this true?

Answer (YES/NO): NO